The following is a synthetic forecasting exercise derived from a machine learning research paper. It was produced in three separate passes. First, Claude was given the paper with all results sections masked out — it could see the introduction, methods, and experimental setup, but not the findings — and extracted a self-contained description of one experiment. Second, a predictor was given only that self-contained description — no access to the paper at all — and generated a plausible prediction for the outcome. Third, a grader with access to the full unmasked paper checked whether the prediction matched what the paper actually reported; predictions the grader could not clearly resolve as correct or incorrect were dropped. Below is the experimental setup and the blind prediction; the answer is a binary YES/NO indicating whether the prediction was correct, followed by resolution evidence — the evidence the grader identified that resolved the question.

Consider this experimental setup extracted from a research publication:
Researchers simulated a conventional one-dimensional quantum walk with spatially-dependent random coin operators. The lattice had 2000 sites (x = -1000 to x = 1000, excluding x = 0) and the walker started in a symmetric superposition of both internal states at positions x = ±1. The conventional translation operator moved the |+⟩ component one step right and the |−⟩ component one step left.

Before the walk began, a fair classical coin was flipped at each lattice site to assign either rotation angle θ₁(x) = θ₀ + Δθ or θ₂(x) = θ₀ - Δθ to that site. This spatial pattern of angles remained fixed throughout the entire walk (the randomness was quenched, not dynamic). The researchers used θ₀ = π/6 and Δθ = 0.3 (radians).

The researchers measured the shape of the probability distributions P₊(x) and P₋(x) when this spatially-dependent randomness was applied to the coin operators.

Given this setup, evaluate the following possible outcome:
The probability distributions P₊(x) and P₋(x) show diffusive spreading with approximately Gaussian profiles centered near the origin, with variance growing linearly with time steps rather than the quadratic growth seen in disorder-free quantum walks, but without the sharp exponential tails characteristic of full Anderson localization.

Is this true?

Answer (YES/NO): NO